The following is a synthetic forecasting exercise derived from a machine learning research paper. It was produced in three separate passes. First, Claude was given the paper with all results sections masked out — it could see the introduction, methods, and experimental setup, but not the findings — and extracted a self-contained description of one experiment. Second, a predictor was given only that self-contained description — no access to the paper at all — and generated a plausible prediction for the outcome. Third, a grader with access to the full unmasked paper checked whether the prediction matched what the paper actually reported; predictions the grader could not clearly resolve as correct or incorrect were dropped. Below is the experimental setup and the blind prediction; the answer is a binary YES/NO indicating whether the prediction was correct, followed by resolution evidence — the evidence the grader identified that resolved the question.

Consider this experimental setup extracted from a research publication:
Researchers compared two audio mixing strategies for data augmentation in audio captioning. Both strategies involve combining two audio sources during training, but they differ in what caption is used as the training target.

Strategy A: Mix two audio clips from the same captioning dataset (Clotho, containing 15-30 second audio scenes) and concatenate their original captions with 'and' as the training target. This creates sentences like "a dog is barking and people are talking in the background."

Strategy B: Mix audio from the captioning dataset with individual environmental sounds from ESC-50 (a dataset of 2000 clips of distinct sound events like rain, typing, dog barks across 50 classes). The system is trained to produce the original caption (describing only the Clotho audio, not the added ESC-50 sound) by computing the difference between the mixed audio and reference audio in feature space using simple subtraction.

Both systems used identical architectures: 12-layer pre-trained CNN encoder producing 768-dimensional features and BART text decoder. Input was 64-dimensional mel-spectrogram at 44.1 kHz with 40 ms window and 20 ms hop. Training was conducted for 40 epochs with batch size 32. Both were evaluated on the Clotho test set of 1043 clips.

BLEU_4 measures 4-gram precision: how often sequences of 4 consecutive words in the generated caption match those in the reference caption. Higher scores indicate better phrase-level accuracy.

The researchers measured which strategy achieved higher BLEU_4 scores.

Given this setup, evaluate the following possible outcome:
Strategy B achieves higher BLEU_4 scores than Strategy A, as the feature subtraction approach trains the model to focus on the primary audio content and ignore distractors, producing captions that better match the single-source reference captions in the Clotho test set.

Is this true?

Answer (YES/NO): NO